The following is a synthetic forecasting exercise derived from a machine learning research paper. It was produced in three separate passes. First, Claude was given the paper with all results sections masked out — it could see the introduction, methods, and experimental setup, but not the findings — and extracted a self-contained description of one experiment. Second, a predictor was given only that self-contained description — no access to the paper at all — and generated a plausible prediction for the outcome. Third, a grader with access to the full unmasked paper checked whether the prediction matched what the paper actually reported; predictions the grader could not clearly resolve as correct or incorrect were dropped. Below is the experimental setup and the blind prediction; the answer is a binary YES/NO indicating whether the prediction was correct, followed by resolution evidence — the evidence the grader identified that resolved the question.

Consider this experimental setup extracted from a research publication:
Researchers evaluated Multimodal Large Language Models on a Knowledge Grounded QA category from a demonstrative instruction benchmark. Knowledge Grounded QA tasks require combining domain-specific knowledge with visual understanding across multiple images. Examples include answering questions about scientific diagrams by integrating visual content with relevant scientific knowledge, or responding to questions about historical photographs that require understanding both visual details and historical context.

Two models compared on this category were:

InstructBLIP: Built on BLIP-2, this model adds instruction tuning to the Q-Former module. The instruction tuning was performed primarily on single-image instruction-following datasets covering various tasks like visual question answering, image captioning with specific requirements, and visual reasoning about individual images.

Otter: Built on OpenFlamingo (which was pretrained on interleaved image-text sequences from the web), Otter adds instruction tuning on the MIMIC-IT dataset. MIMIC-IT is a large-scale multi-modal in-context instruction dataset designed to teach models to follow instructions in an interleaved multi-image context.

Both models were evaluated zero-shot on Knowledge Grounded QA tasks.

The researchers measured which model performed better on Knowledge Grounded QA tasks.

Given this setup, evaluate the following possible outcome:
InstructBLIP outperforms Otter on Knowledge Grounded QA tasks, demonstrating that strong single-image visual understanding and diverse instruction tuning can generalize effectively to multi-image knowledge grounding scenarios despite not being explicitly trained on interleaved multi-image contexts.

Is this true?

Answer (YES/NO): YES